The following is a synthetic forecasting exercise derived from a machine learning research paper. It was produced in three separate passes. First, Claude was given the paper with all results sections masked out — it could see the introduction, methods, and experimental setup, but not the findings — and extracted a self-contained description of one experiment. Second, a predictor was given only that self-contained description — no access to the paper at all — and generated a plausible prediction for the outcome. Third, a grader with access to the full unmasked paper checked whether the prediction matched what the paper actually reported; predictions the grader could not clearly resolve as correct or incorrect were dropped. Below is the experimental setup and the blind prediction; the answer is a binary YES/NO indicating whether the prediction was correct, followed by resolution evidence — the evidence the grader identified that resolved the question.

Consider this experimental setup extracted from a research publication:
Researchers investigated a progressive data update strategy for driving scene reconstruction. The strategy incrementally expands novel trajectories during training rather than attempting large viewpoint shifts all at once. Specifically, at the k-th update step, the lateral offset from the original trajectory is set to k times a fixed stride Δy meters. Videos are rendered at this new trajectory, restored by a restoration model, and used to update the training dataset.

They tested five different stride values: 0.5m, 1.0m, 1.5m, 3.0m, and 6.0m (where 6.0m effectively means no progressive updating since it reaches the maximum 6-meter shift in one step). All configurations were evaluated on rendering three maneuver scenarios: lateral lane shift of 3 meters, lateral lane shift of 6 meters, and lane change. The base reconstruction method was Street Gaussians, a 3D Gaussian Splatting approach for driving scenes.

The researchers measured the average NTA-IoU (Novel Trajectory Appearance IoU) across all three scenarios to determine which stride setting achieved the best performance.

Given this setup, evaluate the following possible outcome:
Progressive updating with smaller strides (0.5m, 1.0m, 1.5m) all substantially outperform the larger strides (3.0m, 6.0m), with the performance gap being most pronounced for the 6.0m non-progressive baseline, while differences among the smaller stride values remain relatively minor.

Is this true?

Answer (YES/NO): NO